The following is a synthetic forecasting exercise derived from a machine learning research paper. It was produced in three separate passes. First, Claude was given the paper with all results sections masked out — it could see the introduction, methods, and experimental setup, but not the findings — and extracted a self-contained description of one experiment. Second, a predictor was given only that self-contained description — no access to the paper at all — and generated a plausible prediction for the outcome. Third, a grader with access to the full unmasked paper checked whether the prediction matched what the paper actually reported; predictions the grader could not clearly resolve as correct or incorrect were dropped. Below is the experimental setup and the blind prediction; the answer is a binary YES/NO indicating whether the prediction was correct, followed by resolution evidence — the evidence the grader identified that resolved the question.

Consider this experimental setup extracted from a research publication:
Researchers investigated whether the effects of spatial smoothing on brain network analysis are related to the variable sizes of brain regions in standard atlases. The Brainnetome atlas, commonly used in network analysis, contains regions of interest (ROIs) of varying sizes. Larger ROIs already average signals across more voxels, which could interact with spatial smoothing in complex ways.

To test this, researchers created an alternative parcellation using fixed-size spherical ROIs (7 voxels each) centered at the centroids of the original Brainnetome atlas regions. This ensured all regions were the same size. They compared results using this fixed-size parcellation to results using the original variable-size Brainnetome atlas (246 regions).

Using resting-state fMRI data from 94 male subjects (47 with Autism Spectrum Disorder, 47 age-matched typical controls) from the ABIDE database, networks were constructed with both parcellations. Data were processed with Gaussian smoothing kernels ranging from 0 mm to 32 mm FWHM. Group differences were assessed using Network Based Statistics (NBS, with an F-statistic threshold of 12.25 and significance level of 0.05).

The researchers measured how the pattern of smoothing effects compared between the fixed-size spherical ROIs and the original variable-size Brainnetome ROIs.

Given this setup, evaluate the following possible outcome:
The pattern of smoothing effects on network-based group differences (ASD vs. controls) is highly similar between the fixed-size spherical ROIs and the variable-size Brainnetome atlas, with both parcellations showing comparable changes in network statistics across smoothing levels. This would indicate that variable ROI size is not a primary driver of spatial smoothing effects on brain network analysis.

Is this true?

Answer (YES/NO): YES